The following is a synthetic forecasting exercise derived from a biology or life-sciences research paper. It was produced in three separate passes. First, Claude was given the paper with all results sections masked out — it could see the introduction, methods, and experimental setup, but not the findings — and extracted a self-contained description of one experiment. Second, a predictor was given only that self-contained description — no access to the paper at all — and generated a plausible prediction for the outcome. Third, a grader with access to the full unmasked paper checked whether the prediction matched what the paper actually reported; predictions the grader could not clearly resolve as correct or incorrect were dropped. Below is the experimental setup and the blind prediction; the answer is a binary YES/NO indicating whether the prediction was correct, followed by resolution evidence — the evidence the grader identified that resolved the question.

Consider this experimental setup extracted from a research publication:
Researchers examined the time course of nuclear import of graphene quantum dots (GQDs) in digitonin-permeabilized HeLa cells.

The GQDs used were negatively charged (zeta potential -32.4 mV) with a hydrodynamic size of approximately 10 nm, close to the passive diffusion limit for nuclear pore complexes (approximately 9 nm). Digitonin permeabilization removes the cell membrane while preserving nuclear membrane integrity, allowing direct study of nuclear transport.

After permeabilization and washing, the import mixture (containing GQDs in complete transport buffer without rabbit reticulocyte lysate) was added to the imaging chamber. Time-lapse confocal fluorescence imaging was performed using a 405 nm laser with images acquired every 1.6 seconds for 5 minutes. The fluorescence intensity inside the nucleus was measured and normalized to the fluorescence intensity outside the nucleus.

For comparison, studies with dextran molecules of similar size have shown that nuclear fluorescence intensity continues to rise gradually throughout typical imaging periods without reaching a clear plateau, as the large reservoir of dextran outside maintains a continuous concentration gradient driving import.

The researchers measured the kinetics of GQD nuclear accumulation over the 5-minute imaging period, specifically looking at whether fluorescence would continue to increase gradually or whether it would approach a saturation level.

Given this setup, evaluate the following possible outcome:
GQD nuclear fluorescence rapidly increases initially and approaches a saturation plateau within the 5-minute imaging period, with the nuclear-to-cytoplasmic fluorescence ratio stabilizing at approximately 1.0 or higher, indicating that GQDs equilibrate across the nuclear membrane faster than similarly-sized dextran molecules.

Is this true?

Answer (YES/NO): YES